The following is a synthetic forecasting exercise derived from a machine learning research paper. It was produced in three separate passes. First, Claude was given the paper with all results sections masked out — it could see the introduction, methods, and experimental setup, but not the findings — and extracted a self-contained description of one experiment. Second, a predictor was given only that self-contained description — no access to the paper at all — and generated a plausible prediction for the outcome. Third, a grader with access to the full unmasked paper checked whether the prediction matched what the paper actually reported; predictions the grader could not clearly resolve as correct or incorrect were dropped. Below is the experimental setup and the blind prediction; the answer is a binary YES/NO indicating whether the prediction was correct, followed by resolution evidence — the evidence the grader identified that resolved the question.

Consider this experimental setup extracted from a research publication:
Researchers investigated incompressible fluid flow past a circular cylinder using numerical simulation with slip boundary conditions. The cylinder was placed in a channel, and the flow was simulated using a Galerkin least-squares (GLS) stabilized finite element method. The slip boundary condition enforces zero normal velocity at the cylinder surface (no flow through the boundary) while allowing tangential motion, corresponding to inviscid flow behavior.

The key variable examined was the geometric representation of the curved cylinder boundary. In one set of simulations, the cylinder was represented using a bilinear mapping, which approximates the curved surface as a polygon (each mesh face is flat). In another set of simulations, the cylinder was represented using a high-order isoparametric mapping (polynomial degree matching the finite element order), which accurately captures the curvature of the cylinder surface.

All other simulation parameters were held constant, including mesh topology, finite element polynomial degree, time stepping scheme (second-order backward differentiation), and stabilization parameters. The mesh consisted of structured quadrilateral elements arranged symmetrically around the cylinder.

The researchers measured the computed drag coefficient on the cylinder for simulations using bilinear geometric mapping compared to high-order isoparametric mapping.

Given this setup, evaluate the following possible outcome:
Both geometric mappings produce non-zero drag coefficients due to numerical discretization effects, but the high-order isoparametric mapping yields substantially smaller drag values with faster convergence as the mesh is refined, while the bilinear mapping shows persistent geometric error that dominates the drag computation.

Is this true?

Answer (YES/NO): NO